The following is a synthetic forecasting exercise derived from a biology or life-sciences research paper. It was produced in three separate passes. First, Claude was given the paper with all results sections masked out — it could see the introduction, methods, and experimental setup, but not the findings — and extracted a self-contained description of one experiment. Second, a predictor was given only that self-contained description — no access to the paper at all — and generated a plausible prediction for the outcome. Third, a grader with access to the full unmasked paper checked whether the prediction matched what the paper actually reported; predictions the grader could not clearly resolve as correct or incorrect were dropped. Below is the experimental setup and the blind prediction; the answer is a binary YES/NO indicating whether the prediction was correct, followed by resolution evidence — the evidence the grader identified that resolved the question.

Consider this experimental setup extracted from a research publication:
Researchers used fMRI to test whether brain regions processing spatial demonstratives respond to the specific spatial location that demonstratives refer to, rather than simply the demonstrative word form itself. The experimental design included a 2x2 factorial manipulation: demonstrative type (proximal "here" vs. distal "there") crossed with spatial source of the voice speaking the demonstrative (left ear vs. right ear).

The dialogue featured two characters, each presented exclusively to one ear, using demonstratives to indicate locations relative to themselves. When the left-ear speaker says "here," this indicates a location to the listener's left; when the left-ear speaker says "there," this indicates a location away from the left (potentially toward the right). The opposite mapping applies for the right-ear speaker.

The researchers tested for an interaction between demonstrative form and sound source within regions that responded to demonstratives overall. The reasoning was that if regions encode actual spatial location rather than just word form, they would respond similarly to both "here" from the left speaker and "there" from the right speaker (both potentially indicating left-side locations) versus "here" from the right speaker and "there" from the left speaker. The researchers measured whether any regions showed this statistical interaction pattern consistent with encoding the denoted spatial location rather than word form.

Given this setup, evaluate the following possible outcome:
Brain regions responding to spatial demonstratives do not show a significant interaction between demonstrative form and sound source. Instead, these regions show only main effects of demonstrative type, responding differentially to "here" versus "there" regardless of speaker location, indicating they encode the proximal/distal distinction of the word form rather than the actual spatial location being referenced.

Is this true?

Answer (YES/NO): NO